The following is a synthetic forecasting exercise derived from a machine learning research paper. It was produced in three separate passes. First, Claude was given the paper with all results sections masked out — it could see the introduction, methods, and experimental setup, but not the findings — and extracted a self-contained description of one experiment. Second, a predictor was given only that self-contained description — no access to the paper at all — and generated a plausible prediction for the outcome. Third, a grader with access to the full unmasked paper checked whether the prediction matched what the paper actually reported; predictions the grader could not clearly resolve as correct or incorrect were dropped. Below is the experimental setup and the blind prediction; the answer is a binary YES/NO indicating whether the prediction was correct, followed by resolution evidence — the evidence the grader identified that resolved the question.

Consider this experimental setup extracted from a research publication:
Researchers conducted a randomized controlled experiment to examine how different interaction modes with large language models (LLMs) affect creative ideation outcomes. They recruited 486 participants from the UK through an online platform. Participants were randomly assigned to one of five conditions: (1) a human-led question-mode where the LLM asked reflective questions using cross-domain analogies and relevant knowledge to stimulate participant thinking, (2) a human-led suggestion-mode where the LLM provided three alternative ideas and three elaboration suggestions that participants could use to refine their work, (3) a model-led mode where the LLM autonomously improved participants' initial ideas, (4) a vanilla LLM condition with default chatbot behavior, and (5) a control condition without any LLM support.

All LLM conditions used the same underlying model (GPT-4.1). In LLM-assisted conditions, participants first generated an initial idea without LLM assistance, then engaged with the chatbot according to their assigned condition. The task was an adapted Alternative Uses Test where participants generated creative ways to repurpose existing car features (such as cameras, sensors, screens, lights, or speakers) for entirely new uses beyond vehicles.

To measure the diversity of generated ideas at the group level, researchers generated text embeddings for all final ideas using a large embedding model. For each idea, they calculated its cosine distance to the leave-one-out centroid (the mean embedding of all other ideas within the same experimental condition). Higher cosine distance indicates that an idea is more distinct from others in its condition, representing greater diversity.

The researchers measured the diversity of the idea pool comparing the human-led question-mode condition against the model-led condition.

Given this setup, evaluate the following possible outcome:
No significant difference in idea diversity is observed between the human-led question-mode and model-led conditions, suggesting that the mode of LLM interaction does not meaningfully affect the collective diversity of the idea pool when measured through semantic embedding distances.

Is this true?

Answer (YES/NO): NO